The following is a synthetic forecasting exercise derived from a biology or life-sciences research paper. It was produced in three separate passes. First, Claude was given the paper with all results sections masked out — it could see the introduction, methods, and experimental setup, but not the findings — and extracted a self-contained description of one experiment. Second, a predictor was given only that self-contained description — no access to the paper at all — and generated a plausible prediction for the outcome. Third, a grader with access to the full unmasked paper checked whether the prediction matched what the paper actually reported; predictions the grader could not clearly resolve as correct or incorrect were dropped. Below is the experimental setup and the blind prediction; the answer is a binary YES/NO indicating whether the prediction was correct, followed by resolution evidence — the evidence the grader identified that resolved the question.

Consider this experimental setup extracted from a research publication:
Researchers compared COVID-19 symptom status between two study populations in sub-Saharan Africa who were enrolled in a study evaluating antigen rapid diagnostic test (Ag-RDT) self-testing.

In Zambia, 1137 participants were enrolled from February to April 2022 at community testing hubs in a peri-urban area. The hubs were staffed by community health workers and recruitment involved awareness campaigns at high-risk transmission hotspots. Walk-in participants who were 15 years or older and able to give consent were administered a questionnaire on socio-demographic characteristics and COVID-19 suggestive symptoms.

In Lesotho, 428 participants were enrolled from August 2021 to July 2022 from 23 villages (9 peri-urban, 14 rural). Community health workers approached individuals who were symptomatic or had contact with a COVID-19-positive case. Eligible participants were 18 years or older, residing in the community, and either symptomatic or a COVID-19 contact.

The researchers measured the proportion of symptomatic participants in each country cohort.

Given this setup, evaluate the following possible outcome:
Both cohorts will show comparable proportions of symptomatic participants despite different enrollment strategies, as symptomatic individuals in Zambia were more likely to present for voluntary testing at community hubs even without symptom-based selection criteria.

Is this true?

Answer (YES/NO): NO